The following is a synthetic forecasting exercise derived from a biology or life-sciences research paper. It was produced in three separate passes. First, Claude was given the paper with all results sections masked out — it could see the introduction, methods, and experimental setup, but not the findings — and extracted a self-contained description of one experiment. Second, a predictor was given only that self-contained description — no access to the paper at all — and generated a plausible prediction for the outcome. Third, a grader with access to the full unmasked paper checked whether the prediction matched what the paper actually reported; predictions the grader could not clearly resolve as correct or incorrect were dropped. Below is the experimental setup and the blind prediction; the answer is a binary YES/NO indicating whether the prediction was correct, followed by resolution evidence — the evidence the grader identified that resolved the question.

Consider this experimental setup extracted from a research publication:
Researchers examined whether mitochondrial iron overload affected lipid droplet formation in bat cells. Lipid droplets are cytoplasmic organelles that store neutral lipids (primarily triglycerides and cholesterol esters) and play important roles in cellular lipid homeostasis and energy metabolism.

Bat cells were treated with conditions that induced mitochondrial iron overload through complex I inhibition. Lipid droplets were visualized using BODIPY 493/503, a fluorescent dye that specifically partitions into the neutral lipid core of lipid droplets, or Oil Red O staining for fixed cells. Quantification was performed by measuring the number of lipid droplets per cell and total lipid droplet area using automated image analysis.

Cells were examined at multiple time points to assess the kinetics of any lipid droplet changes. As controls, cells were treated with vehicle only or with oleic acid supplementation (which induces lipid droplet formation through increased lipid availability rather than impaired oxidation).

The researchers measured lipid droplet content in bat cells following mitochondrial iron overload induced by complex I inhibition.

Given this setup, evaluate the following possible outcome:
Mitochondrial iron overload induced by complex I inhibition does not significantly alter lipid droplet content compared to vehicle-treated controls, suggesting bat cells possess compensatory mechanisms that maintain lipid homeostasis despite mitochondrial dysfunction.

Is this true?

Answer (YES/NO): NO